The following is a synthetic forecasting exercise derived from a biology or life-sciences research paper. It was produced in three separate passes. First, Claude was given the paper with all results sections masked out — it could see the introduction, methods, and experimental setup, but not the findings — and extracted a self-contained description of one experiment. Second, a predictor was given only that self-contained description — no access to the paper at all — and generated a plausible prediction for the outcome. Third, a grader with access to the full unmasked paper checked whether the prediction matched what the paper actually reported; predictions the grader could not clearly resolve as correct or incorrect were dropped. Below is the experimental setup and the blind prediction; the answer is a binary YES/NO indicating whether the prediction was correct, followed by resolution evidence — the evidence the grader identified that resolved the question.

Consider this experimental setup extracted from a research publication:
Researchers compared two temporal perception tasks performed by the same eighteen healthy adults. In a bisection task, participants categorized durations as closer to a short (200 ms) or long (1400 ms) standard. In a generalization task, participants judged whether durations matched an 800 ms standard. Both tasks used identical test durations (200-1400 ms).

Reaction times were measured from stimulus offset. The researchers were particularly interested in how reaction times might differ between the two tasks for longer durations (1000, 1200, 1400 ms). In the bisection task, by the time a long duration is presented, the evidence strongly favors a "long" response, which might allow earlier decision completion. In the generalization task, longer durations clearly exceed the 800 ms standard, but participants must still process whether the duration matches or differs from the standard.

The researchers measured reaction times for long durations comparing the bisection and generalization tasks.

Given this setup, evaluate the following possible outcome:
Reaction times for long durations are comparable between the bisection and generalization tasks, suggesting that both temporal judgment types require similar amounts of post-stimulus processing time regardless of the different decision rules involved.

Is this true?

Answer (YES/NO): NO